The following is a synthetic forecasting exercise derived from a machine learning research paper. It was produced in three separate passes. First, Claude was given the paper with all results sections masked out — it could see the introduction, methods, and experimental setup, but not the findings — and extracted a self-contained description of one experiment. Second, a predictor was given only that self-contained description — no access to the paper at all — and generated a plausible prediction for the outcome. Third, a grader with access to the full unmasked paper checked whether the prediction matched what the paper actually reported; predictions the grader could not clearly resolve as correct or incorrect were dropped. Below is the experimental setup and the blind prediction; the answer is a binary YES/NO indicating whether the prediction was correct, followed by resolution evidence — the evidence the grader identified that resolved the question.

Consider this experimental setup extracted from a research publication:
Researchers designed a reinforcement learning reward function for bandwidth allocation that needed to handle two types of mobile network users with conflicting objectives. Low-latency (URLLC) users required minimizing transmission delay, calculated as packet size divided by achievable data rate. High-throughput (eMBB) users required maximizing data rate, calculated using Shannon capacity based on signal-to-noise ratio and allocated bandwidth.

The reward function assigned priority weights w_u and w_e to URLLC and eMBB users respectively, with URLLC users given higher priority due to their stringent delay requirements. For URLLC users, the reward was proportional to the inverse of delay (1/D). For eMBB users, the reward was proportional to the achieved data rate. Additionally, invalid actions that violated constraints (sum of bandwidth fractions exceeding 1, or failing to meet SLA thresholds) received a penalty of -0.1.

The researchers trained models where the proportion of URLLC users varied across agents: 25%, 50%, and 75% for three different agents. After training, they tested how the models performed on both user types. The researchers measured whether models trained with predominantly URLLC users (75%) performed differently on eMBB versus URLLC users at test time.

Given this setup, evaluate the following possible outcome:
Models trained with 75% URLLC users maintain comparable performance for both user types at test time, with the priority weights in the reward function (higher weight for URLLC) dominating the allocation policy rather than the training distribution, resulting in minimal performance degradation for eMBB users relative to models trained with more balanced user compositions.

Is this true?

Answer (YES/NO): NO